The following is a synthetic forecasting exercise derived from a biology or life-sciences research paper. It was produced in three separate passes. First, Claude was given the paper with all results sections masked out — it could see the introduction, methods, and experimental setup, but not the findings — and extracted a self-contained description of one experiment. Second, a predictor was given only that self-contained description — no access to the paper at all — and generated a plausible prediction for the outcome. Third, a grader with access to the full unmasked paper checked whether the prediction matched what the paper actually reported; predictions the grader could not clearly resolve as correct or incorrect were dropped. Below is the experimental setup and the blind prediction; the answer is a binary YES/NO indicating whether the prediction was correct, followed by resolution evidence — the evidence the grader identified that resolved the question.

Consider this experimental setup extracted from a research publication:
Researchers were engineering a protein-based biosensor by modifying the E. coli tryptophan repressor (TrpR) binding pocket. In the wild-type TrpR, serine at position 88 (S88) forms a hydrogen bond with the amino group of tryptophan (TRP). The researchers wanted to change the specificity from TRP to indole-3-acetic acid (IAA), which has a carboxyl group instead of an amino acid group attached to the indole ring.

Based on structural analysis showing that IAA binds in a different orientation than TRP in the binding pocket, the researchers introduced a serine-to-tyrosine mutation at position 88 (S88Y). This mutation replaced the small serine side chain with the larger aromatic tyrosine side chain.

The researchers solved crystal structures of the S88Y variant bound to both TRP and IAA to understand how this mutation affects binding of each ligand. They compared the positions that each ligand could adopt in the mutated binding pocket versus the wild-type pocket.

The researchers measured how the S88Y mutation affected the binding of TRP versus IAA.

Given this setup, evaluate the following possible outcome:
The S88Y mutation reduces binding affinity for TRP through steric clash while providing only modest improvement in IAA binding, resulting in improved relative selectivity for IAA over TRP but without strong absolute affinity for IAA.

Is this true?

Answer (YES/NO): NO